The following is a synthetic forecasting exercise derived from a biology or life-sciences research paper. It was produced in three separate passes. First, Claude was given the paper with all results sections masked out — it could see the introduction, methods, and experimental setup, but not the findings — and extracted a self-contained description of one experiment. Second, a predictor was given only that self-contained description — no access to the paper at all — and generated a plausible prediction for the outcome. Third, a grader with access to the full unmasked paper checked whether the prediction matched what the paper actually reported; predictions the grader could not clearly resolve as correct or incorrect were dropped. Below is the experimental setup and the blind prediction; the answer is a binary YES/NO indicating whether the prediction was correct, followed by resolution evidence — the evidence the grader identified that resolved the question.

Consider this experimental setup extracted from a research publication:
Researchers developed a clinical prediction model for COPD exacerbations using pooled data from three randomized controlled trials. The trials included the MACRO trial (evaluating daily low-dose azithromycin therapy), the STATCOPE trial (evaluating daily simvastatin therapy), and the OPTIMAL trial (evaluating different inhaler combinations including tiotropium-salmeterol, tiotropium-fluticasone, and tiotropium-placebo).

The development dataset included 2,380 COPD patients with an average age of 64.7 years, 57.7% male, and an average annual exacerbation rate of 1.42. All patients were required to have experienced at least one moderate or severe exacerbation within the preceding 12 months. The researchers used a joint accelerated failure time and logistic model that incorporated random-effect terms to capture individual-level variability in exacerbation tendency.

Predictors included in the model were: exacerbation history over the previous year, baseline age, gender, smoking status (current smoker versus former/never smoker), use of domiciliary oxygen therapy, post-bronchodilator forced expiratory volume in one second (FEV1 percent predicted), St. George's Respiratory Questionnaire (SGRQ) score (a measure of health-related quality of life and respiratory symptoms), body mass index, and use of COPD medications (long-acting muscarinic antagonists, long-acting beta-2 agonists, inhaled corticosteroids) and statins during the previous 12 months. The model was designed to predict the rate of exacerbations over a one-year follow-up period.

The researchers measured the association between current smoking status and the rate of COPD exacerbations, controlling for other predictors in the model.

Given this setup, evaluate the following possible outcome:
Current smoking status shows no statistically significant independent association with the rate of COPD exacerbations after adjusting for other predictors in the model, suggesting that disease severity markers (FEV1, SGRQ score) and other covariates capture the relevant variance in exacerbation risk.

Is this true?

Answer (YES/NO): NO